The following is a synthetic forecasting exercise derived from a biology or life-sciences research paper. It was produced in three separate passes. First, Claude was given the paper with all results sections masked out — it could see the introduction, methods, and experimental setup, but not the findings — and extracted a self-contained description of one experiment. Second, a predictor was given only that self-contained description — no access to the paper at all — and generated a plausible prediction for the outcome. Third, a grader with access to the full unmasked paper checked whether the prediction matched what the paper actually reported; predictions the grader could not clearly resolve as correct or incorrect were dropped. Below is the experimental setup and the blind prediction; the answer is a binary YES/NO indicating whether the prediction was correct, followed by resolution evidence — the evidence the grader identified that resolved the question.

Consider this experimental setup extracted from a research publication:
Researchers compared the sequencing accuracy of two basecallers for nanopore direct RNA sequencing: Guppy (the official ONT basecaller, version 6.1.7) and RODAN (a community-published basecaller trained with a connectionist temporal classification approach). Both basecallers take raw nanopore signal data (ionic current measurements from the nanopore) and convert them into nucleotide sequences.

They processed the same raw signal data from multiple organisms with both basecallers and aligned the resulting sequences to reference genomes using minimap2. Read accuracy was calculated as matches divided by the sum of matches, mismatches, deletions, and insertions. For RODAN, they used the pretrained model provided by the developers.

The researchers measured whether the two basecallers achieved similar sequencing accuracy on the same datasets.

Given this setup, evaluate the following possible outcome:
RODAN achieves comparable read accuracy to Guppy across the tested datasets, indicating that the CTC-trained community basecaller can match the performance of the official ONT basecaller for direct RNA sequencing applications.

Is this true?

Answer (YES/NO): YES